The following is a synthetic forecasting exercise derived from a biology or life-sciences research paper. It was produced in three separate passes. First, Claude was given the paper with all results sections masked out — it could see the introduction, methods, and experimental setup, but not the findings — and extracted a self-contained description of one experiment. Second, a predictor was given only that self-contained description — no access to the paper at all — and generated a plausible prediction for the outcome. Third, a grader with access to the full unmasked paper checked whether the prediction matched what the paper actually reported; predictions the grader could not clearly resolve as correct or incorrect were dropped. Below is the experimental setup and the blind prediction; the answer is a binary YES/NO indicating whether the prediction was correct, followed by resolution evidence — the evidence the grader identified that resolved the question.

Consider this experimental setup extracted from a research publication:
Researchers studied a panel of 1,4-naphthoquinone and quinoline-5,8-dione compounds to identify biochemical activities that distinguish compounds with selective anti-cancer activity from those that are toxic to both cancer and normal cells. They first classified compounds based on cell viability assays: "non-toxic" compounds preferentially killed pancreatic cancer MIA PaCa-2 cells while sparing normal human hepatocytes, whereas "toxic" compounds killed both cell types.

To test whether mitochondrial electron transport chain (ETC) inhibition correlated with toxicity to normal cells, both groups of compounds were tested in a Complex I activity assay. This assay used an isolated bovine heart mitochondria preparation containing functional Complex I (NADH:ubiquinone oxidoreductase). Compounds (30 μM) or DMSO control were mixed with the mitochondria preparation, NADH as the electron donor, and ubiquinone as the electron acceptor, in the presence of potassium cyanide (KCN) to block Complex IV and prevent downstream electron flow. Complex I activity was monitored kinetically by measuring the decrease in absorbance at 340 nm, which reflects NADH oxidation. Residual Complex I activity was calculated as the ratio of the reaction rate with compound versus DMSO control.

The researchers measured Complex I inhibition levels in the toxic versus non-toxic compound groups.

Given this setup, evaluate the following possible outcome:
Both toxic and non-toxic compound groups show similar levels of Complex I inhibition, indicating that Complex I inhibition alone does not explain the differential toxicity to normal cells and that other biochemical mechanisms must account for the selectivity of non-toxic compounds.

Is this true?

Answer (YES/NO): NO